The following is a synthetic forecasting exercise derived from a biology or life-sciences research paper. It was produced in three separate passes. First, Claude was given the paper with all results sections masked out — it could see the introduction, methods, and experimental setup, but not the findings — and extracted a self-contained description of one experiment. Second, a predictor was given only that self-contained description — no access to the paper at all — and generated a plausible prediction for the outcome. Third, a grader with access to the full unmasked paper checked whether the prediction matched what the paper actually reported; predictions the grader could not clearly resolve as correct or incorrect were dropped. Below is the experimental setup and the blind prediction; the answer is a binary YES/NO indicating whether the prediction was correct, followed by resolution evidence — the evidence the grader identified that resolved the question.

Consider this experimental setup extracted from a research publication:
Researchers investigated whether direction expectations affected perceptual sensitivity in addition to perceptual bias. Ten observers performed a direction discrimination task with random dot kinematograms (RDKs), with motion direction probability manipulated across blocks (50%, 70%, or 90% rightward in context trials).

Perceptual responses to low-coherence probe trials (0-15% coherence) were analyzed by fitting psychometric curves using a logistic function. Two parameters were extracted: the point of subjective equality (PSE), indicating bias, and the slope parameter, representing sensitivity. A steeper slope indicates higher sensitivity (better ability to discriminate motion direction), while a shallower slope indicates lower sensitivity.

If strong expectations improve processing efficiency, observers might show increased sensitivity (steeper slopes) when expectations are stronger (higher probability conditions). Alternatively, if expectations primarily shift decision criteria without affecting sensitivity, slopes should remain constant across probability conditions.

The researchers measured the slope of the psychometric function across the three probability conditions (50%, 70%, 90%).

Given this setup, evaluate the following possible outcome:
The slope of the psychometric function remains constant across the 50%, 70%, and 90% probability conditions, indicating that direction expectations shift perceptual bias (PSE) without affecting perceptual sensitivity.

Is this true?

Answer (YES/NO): YES